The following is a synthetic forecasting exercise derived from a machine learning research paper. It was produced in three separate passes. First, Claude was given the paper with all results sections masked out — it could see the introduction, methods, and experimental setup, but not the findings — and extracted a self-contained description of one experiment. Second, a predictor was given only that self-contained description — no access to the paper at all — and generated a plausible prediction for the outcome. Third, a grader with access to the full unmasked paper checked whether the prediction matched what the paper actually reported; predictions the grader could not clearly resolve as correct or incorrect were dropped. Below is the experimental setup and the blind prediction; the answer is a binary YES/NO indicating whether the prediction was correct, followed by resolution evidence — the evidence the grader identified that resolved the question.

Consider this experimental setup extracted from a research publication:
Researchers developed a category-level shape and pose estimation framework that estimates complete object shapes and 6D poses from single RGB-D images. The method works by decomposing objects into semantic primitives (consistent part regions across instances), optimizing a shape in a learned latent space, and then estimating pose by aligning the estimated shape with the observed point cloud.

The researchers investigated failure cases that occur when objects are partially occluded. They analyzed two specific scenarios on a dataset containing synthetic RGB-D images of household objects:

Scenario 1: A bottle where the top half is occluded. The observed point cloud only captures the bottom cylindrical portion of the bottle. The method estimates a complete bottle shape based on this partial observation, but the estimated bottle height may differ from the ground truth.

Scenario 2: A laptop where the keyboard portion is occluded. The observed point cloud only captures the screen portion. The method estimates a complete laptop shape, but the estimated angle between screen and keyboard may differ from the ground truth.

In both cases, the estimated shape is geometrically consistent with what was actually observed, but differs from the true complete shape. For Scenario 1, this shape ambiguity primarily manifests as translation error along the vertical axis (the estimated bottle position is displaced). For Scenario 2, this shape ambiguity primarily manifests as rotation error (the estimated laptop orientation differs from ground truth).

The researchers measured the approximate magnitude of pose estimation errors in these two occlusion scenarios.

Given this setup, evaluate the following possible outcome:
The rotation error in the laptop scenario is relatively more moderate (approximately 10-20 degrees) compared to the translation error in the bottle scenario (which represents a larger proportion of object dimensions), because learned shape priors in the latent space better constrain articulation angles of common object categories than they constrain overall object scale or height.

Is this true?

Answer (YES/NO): NO